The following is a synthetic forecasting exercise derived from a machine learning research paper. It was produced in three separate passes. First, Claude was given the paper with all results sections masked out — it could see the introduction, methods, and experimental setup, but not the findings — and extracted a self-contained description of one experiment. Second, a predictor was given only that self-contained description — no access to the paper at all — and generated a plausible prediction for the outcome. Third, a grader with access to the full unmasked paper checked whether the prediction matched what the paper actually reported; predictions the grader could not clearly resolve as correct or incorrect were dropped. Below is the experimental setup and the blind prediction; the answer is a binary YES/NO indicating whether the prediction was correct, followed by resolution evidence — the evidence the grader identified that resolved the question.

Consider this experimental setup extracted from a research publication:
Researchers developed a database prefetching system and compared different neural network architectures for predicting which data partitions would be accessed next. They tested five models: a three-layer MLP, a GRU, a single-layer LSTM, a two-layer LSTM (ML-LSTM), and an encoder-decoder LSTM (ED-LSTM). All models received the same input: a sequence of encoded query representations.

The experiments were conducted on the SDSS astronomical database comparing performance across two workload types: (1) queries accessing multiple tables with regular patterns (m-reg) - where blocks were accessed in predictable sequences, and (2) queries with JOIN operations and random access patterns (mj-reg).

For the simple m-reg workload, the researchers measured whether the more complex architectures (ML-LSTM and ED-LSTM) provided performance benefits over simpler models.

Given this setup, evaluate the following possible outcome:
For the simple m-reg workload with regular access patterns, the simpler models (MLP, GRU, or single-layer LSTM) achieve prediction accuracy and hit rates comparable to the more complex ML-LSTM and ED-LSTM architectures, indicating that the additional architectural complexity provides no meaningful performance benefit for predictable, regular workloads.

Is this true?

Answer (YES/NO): YES